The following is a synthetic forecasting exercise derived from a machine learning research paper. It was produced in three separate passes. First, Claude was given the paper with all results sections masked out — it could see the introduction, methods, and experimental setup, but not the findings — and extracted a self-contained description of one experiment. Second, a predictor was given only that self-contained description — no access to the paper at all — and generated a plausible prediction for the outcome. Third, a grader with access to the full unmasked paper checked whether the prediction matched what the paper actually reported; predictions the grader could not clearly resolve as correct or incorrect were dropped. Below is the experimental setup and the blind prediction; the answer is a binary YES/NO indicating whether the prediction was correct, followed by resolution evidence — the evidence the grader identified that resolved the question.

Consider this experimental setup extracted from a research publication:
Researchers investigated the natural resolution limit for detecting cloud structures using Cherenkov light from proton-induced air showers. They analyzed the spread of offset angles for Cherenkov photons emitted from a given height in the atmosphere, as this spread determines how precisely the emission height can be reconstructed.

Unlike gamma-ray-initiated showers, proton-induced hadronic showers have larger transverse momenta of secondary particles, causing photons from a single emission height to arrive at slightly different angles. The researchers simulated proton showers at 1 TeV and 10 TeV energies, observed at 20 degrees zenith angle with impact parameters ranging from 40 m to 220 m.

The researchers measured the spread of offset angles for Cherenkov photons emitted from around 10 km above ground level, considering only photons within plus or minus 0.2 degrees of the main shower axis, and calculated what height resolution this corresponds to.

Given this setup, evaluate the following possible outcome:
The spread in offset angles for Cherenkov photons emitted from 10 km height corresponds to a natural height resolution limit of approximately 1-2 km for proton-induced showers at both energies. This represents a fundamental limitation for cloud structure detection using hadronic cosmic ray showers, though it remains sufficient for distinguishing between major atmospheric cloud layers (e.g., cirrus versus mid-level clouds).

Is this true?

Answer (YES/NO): YES